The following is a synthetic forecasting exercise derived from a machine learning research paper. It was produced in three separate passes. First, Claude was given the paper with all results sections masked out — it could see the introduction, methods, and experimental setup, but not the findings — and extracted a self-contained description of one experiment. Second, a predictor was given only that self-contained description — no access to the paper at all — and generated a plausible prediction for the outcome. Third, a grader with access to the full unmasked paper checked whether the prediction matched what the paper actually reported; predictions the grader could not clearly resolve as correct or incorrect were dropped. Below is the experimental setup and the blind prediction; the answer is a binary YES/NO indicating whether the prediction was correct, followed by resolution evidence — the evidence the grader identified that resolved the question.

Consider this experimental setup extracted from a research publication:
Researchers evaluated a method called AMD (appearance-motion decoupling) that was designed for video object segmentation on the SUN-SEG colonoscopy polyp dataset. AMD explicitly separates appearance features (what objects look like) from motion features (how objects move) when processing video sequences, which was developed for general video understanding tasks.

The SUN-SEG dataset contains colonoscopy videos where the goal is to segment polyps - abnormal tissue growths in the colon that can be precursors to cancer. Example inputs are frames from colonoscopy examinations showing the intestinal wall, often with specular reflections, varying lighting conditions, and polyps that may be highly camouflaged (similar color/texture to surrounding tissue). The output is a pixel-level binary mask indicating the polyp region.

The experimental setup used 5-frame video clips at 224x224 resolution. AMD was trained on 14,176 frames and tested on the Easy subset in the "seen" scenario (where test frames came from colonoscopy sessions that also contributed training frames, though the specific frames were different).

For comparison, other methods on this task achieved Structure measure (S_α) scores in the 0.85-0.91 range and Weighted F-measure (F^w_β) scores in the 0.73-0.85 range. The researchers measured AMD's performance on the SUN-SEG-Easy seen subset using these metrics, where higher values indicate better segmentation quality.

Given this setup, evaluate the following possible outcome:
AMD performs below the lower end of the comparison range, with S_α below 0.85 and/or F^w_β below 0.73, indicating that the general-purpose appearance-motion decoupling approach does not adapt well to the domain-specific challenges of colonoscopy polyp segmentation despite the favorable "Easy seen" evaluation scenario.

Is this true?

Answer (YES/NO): YES